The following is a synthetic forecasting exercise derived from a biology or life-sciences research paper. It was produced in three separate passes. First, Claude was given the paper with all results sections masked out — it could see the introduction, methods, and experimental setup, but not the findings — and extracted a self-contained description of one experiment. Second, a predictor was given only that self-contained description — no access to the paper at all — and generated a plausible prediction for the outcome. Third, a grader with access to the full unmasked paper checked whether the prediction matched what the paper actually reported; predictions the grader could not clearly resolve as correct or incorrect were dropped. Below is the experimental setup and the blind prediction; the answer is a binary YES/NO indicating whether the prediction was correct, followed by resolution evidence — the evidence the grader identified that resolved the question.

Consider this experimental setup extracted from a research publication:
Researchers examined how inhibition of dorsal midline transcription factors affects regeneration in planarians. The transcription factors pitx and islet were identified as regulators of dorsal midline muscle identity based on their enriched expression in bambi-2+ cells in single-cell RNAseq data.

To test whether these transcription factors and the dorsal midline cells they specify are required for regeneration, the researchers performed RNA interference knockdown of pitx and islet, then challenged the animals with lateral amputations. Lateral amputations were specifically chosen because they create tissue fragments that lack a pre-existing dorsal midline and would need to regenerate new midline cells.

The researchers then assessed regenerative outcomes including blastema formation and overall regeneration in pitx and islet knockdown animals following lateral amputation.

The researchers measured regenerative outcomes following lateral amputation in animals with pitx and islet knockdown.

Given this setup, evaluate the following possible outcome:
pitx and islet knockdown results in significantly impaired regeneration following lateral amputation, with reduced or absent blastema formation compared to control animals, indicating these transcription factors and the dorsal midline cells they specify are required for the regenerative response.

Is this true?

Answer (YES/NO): YES